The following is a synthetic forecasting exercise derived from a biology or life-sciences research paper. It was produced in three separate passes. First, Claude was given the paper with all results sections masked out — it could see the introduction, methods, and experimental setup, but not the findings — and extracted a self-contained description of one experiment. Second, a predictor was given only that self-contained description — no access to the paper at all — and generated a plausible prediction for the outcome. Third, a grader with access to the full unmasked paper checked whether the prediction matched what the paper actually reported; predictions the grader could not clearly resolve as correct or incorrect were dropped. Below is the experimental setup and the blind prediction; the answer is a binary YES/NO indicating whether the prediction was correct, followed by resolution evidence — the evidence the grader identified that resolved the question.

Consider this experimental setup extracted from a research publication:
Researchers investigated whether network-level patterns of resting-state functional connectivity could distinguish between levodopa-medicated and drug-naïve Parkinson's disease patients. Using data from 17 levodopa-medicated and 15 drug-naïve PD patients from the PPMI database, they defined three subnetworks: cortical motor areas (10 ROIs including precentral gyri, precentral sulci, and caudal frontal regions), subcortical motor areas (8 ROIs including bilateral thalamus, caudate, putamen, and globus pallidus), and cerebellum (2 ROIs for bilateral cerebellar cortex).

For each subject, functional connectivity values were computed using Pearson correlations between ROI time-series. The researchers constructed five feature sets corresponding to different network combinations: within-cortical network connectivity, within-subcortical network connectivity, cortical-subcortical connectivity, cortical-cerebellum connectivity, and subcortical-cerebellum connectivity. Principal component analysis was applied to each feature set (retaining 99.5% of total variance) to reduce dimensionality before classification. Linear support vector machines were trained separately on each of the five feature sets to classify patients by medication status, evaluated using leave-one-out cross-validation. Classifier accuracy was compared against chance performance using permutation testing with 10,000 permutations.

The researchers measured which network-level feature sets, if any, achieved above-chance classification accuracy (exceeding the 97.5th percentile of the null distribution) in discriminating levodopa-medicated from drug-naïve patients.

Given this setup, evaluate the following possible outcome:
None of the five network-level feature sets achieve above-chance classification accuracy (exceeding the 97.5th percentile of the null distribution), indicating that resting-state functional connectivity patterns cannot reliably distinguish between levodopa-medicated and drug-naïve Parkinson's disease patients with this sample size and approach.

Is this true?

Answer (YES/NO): NO